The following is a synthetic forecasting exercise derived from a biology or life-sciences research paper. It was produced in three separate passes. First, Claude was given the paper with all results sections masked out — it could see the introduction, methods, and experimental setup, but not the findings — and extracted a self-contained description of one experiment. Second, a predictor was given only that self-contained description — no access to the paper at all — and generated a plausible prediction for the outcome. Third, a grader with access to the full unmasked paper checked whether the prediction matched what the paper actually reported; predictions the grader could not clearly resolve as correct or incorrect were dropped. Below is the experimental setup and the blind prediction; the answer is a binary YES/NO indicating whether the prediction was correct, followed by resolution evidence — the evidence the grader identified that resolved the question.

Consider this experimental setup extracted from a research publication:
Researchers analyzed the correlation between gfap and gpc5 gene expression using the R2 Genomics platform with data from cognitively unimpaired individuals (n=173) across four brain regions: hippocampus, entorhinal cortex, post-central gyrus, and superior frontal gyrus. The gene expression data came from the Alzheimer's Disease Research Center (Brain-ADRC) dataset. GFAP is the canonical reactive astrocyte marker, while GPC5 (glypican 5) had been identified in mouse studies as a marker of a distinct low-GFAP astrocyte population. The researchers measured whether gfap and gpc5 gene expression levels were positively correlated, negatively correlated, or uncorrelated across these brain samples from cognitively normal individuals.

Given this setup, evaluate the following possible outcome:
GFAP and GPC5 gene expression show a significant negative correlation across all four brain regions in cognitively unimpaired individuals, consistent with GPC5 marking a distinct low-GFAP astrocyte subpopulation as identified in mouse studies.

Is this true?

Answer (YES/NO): NO